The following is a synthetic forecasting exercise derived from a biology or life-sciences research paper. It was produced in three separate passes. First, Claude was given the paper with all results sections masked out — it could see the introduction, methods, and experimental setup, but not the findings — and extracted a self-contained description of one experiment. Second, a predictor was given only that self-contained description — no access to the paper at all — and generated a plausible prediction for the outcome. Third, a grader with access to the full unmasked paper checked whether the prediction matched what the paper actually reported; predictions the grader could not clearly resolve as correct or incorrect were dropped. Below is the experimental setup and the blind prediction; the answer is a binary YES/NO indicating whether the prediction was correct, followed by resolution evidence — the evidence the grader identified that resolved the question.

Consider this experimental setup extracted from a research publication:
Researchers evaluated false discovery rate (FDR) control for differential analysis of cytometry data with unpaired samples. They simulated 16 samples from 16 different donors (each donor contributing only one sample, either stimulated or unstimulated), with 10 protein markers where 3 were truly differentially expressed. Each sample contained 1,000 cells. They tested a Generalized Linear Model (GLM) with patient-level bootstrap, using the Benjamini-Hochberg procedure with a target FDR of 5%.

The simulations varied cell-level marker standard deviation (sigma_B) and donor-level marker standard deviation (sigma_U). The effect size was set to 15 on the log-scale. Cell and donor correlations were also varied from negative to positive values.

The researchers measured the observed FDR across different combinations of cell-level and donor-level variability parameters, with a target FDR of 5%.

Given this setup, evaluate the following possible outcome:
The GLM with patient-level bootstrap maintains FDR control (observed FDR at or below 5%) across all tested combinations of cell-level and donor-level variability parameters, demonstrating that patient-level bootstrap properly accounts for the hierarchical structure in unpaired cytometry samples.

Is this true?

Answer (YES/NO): NO